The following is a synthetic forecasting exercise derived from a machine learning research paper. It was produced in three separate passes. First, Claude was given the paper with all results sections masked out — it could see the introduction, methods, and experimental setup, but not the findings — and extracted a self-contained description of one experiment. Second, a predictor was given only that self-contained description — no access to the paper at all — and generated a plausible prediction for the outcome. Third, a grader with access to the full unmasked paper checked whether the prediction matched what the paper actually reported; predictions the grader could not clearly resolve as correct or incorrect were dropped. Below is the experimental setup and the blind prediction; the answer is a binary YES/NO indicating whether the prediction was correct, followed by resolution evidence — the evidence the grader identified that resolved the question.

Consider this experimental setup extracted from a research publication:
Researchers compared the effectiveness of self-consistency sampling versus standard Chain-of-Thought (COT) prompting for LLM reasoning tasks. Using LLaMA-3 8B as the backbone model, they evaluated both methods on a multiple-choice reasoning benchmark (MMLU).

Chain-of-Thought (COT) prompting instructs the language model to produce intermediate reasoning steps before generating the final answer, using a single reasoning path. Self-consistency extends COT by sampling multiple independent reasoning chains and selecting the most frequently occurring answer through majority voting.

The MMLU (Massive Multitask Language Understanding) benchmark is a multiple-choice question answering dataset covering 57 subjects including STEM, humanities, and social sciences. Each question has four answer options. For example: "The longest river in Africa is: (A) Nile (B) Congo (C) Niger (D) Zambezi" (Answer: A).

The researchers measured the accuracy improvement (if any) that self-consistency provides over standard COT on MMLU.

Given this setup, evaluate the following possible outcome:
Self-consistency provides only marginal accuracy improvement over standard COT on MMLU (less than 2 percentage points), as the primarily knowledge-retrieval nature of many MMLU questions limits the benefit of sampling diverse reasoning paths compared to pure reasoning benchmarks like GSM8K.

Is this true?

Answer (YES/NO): YES